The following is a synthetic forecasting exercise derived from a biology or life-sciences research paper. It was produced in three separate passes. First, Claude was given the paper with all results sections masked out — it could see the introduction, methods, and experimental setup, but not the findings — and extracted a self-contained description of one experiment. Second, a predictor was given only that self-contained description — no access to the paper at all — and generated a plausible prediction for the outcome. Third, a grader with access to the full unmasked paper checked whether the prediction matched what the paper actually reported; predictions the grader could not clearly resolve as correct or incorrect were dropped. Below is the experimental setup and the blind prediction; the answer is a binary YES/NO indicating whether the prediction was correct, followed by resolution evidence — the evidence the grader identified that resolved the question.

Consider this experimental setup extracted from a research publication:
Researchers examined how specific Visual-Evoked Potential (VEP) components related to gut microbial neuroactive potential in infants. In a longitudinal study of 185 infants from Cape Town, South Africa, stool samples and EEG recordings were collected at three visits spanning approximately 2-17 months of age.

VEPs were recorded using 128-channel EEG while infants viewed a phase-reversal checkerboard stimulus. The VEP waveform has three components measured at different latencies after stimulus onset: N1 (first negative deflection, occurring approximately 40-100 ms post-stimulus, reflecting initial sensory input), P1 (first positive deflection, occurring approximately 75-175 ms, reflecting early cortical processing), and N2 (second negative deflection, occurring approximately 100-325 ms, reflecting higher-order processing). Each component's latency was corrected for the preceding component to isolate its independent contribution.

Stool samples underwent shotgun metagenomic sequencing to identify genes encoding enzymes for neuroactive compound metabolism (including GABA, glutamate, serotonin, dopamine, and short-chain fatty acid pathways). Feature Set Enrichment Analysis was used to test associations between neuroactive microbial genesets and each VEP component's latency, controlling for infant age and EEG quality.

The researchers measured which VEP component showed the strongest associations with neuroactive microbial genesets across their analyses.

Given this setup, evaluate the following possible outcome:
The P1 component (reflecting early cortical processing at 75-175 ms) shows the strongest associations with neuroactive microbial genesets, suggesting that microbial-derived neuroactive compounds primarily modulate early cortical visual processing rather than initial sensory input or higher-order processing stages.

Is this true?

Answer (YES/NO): NO